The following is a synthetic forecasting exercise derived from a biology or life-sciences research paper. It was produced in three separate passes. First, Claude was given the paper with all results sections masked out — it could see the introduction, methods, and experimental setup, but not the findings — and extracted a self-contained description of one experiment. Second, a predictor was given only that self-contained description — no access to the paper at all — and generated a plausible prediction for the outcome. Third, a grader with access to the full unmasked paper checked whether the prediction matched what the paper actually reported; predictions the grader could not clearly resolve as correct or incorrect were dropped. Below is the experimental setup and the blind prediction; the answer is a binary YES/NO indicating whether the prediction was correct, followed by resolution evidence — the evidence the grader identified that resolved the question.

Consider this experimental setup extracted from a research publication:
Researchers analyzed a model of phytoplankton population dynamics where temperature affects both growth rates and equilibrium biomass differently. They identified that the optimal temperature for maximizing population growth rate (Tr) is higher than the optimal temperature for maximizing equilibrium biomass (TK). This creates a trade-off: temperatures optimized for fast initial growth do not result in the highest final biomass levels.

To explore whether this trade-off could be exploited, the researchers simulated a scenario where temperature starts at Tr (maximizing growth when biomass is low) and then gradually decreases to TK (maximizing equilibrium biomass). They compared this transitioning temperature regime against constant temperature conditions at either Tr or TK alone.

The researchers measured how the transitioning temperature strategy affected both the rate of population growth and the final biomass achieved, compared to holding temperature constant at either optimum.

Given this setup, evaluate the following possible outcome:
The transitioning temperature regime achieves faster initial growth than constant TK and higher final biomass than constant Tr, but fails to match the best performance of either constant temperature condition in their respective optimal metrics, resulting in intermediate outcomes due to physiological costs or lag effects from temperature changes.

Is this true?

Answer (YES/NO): NO